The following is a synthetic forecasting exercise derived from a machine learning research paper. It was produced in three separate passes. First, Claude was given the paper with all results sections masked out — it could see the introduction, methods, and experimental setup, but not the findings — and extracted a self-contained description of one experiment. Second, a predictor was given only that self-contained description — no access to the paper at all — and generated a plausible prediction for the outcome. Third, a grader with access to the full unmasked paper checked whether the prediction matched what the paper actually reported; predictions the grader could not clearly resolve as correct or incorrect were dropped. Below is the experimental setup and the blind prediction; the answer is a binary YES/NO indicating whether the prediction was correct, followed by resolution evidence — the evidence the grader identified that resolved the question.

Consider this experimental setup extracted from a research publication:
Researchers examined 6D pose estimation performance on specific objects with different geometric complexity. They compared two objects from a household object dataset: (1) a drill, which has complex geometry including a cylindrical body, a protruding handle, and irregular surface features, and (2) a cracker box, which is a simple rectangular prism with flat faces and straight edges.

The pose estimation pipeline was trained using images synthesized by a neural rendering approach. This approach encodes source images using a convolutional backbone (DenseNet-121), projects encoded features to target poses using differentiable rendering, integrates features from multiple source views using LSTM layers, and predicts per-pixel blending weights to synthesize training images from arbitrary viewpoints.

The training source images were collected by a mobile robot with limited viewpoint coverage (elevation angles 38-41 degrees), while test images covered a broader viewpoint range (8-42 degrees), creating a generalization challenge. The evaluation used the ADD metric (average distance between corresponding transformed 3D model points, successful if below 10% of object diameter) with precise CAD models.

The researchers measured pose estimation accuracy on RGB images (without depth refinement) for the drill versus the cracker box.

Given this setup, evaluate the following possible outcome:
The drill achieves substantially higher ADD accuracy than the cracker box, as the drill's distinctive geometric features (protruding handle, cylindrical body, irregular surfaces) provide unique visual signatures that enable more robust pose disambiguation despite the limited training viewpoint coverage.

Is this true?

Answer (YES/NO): NO